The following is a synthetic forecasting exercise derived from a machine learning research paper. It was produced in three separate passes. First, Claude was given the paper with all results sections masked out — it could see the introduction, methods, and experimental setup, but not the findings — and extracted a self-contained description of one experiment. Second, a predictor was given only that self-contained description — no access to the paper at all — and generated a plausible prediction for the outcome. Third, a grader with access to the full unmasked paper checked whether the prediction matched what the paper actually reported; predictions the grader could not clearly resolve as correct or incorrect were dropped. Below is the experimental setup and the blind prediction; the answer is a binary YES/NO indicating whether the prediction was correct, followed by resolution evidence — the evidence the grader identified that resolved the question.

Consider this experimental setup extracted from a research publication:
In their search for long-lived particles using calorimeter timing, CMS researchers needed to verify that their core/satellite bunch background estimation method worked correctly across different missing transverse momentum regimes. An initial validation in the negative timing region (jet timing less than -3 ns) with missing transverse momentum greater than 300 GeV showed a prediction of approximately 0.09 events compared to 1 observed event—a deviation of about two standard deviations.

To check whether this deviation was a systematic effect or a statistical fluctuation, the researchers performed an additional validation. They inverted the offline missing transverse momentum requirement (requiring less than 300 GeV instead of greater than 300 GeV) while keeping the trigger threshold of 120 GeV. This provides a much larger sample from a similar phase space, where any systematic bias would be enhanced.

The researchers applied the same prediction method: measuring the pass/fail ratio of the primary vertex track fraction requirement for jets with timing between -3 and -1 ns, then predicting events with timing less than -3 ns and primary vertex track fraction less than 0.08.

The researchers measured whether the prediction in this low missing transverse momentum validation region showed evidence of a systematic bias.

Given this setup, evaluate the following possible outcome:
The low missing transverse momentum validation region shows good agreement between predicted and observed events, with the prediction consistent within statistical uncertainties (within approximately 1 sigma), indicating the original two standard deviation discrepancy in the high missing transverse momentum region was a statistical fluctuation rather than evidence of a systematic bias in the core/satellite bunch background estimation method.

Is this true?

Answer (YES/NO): YES